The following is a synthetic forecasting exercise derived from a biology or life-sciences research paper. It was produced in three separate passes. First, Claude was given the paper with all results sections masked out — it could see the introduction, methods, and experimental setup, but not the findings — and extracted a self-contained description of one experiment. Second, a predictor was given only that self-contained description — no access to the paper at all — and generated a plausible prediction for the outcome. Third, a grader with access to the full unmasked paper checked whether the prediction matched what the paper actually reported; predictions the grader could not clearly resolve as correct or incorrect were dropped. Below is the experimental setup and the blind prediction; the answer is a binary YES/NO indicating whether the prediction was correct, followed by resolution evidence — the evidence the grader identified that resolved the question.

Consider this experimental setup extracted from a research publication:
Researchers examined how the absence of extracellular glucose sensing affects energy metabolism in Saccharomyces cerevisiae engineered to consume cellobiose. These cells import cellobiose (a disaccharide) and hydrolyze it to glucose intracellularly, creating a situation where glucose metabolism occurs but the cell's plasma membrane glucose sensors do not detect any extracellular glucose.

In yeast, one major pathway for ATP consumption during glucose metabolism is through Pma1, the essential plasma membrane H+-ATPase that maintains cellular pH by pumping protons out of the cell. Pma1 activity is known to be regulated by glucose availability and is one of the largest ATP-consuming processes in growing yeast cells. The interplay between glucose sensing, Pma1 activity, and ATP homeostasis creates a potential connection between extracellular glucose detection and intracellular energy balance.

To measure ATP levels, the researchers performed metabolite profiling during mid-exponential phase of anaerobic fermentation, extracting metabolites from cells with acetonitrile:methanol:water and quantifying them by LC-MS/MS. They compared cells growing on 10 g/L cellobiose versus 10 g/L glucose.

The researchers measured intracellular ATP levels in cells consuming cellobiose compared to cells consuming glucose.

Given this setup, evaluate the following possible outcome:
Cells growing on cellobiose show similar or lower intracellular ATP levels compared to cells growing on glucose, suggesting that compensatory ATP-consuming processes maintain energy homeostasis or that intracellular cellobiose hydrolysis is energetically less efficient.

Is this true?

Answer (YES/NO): NO